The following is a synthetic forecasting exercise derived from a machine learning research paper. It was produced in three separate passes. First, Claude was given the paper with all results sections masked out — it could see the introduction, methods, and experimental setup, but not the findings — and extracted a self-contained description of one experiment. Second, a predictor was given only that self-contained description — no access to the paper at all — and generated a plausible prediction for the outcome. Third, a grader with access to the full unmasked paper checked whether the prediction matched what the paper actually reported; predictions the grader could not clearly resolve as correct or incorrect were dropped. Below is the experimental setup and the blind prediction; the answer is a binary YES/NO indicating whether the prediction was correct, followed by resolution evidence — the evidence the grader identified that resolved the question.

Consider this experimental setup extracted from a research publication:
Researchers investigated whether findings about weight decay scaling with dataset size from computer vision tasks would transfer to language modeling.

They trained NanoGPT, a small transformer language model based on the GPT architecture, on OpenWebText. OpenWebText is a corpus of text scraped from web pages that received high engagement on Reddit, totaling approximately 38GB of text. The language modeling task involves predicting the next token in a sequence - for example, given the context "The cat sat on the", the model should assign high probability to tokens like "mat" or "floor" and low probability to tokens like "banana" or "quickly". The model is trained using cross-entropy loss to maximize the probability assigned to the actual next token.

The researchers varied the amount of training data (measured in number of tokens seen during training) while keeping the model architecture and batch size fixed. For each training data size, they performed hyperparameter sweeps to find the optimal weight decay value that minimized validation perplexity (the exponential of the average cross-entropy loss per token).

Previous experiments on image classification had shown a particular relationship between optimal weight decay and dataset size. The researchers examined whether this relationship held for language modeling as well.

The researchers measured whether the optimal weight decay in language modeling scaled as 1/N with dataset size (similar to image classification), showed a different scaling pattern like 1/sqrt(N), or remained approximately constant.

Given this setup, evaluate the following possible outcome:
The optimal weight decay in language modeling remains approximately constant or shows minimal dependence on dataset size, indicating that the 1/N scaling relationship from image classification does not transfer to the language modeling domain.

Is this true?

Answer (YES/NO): NO